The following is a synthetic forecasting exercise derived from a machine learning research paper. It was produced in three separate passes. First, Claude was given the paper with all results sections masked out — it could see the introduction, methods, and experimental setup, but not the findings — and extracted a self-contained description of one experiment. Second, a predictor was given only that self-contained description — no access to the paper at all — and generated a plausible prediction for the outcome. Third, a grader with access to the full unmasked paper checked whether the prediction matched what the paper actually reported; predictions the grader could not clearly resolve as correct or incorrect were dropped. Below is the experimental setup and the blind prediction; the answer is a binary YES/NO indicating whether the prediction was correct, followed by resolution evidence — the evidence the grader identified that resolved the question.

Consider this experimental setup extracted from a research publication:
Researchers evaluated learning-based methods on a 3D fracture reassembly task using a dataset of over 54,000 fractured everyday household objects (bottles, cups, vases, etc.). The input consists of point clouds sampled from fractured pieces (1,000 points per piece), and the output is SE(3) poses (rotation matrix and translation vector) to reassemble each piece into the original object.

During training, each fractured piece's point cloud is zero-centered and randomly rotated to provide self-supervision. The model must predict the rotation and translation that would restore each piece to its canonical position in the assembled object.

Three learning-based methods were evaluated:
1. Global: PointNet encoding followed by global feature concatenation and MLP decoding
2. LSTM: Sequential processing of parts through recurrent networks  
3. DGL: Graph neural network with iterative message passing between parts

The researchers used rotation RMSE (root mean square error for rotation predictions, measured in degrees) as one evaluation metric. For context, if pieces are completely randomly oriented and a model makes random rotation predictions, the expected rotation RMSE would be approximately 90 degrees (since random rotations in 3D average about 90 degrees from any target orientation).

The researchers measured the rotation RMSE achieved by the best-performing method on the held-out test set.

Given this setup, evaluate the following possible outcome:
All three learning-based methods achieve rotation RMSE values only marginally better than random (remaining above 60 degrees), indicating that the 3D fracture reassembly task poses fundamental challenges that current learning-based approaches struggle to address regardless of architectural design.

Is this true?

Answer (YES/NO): YES